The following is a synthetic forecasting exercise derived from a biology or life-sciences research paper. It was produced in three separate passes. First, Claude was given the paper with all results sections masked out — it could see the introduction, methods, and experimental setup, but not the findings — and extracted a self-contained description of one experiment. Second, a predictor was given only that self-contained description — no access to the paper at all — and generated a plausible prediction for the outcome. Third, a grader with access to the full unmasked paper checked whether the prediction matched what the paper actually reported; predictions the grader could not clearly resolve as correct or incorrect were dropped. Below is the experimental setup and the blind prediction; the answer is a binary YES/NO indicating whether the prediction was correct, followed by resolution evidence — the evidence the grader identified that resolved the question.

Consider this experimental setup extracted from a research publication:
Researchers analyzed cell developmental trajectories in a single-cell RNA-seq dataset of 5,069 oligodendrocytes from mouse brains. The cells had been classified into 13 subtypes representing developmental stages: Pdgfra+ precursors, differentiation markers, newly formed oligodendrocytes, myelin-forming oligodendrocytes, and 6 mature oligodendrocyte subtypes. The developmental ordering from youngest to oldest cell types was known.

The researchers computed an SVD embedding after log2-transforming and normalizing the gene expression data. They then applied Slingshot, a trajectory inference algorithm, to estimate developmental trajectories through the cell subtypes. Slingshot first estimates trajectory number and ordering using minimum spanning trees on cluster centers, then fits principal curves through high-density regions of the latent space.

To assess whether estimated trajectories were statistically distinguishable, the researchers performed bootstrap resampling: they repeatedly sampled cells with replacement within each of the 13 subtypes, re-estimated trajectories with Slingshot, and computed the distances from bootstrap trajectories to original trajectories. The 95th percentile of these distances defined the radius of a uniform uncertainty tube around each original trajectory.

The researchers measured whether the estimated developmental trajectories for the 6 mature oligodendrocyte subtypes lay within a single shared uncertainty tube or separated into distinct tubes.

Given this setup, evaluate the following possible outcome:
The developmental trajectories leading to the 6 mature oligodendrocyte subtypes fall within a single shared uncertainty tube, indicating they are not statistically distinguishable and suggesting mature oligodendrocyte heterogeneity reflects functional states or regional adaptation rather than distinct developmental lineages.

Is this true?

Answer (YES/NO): NO